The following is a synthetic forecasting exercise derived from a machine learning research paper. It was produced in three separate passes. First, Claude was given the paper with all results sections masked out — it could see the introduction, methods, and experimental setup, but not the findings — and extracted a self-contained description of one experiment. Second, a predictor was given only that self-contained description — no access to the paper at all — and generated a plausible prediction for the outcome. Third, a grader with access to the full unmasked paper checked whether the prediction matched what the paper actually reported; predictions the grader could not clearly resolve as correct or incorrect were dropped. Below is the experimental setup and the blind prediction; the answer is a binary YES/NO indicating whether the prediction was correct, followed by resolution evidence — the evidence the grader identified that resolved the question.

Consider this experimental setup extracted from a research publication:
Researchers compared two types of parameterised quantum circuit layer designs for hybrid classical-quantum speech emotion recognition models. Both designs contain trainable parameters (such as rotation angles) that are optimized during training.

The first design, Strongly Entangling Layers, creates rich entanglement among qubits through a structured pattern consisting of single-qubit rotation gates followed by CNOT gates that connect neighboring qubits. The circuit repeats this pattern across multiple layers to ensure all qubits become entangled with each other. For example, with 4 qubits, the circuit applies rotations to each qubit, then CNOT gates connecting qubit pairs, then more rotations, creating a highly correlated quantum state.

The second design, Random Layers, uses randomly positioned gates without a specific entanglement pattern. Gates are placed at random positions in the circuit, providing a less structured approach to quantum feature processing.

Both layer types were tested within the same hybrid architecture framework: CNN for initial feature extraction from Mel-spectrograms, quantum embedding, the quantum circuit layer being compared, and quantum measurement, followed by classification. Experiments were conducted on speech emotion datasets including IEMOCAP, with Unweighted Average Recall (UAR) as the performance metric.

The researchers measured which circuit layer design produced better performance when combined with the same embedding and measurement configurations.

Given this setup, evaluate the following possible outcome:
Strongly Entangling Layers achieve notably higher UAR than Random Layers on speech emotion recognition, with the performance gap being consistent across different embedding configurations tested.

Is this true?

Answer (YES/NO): NO